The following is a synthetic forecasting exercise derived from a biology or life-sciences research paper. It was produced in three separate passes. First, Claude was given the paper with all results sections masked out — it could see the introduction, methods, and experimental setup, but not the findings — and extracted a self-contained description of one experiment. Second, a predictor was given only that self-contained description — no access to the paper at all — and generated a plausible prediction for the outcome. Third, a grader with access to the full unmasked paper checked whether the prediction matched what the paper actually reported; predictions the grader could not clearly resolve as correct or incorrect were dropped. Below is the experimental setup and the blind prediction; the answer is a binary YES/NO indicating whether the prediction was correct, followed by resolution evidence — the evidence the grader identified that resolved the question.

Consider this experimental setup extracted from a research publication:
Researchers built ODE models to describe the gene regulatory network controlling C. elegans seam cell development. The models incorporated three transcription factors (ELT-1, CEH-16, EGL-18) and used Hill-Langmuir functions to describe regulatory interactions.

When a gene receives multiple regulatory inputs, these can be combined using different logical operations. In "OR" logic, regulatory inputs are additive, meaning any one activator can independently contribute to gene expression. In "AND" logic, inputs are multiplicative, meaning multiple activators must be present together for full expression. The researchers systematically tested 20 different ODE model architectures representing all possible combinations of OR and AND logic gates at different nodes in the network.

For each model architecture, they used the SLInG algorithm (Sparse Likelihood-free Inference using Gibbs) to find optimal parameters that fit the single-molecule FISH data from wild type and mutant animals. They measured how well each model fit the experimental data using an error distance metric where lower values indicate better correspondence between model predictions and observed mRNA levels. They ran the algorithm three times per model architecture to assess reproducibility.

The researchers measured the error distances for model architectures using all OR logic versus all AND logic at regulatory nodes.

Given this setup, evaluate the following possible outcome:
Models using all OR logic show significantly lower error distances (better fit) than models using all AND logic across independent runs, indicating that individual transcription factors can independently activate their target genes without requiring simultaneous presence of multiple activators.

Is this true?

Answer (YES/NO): NO